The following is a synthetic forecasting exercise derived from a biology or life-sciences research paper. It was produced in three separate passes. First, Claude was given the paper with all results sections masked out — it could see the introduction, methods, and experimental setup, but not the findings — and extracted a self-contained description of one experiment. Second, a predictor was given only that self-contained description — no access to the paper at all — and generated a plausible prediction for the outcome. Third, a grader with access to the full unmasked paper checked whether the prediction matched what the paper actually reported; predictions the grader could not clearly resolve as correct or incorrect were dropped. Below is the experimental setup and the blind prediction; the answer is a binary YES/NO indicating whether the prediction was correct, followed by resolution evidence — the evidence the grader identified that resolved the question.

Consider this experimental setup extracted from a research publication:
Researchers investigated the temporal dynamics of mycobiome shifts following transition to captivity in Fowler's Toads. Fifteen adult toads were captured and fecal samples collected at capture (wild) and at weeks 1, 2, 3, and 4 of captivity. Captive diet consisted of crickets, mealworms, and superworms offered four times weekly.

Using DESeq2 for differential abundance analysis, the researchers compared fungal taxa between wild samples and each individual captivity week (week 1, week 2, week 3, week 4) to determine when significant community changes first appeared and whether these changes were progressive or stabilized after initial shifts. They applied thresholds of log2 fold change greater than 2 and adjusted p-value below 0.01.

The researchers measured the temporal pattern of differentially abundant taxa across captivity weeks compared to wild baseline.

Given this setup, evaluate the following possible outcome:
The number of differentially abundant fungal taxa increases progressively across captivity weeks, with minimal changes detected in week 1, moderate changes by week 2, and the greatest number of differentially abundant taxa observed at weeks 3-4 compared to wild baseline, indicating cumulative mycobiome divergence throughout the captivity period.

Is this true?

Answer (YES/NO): NO